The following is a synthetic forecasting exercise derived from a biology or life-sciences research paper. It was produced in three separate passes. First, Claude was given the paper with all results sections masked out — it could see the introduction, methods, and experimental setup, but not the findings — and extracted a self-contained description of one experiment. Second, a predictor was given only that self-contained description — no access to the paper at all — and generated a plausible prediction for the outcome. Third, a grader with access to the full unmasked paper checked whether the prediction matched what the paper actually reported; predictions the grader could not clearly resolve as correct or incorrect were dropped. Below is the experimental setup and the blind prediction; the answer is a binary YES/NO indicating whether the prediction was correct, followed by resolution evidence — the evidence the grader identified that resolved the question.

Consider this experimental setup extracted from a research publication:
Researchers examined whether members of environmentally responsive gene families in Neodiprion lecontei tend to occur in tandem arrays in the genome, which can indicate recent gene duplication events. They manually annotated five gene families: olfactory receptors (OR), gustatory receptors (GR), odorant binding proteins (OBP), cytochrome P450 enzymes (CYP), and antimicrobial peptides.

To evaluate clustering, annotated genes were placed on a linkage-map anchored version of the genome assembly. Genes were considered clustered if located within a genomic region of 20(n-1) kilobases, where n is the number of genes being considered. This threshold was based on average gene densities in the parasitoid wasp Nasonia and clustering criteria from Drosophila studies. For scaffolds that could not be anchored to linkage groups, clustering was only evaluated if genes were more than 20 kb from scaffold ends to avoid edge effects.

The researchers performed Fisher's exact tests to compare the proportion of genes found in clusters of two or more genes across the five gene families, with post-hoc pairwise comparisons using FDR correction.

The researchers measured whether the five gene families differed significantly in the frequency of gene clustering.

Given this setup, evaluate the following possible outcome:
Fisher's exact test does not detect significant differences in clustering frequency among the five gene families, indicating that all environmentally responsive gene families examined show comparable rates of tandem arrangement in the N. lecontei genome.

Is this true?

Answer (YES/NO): NO